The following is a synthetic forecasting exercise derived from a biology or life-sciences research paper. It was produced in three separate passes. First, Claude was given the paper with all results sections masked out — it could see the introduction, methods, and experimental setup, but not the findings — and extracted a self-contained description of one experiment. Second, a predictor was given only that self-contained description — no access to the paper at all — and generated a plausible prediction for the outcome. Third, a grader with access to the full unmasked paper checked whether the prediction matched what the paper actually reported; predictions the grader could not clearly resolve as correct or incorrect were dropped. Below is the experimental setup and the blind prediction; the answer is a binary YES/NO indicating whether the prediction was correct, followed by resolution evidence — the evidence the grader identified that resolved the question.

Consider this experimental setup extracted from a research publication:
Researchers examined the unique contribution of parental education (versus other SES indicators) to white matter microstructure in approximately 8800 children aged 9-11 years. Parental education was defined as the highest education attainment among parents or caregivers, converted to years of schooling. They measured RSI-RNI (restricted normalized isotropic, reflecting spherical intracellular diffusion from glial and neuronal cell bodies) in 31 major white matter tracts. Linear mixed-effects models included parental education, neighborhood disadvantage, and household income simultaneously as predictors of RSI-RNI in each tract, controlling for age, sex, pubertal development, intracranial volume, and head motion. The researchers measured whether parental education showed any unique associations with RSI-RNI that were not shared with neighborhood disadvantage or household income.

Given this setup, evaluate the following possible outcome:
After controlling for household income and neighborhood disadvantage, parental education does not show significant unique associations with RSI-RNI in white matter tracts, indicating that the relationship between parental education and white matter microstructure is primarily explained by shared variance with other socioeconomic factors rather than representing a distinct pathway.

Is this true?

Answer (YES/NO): NO